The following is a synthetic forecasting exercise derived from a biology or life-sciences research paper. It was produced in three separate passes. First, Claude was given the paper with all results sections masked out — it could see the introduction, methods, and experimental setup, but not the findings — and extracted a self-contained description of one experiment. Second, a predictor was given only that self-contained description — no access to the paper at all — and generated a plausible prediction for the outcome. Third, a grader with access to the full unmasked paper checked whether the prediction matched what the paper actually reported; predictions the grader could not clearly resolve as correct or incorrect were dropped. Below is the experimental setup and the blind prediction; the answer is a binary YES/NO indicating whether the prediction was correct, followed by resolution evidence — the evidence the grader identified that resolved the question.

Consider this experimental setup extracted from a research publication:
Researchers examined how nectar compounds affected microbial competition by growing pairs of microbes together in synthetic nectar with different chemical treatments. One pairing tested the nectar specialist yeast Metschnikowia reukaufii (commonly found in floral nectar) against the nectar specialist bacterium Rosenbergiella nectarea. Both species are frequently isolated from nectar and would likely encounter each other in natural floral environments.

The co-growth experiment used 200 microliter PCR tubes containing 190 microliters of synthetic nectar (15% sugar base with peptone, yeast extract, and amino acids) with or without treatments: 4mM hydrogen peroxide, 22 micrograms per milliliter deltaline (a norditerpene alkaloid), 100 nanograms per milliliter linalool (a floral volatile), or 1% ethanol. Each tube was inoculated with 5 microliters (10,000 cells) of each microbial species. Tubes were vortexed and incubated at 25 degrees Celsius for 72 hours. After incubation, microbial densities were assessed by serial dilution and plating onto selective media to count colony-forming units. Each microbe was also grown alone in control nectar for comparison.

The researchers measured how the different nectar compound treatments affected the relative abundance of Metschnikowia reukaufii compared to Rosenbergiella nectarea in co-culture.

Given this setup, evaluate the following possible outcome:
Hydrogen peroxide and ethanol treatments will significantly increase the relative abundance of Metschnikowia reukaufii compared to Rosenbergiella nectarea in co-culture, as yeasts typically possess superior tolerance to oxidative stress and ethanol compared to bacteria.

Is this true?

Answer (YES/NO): NO